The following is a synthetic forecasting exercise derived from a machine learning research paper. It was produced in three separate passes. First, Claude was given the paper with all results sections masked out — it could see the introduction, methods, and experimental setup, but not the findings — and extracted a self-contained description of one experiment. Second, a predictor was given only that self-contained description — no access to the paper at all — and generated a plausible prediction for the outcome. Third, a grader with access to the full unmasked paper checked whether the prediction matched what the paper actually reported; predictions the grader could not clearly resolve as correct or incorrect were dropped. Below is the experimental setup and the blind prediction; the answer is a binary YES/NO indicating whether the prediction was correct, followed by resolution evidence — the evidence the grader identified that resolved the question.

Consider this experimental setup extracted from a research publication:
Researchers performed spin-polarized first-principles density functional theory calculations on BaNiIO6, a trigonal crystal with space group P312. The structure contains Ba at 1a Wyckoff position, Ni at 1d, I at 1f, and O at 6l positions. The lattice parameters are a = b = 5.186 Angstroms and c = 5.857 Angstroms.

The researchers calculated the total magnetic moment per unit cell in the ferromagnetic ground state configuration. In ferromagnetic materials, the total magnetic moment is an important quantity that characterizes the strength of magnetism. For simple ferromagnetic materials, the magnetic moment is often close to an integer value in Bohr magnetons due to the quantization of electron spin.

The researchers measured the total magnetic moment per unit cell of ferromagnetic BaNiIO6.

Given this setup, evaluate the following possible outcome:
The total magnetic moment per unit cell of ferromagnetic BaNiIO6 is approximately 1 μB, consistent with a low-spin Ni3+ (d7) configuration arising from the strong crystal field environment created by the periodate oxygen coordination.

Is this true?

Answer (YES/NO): YES